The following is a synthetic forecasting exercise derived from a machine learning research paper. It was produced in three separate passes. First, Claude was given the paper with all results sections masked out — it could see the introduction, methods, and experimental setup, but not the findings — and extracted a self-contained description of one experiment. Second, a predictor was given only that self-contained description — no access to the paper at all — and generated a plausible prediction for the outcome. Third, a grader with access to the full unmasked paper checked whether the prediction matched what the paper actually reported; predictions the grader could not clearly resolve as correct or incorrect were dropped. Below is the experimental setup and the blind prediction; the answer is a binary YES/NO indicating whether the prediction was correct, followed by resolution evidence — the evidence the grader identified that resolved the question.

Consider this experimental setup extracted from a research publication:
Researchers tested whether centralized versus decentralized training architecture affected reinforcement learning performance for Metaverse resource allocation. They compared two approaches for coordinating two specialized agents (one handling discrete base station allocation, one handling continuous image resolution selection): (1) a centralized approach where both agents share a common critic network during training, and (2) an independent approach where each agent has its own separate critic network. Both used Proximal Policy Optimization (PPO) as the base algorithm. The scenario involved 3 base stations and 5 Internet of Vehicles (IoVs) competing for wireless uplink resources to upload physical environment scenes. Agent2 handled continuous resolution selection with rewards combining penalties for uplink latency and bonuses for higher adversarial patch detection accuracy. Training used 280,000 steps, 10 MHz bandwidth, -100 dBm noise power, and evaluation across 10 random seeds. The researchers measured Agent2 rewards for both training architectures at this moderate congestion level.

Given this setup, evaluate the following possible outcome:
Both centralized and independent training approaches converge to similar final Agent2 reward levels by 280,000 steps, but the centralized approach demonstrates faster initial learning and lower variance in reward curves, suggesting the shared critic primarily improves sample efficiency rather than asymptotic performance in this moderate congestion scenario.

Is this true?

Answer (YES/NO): NO